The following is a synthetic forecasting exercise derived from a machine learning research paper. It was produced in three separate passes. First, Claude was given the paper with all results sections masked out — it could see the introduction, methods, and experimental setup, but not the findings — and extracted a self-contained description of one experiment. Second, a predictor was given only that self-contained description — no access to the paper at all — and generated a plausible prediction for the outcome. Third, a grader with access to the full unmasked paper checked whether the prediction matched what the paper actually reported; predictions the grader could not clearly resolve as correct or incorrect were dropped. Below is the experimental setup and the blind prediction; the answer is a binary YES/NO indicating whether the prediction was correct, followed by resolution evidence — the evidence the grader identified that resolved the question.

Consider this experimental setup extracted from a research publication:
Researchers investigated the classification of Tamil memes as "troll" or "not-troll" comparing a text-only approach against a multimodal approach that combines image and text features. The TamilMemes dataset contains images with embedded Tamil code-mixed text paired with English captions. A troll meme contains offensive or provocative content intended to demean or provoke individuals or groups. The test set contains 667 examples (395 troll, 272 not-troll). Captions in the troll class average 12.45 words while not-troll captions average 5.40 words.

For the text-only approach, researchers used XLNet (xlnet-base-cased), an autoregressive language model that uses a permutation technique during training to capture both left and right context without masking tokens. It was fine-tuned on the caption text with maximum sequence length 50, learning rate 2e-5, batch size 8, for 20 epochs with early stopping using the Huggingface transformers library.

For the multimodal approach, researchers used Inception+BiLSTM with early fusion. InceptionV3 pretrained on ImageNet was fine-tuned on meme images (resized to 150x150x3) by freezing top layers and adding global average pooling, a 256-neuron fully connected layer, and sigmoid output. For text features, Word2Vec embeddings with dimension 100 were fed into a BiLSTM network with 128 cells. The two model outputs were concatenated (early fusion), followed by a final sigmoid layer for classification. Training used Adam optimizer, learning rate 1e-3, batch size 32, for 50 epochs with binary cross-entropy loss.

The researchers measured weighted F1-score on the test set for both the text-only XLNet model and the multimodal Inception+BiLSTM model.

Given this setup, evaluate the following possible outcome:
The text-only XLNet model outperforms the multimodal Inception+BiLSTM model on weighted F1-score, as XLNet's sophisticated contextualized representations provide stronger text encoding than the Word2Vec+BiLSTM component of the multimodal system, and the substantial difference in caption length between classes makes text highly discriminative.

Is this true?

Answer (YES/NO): YES